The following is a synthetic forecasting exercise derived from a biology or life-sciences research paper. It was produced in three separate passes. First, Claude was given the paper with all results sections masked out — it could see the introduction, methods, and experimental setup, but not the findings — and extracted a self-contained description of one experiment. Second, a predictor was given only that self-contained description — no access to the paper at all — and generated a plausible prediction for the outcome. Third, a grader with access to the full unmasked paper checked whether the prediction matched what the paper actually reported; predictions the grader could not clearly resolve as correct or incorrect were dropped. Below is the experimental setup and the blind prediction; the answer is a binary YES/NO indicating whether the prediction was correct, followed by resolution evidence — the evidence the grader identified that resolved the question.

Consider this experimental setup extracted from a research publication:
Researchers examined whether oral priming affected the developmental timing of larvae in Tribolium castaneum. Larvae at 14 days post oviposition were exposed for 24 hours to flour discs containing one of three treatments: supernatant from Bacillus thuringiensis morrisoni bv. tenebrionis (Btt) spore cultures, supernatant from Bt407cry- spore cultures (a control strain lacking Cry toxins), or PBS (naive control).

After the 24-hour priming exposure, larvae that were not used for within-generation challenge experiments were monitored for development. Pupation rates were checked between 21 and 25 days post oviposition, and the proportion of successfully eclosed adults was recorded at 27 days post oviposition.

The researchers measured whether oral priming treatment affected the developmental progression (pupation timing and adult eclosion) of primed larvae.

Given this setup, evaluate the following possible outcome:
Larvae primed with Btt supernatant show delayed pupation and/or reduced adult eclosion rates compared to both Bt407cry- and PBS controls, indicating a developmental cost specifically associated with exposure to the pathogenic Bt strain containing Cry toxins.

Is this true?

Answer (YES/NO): NO